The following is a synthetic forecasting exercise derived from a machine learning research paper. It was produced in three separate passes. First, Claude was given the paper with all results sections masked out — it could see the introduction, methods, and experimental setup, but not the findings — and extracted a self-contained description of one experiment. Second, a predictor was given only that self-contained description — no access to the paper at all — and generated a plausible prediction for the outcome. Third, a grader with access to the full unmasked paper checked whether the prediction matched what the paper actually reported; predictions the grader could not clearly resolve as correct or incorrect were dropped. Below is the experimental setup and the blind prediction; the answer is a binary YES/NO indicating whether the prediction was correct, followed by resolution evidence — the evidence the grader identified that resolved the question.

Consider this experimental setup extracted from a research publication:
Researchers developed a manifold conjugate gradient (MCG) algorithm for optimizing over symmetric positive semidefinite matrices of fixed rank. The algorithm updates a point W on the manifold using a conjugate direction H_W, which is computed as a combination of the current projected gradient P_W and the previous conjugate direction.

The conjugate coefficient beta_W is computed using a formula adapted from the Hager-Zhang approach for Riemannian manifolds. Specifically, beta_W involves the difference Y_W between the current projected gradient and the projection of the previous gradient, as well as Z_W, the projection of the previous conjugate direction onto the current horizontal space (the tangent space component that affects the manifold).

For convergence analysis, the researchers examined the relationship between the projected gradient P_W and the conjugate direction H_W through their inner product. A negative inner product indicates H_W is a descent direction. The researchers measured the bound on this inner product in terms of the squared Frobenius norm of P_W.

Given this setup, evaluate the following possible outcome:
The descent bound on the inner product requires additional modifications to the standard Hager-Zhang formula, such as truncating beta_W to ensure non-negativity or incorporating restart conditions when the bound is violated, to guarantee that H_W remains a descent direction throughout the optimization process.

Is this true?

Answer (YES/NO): NO